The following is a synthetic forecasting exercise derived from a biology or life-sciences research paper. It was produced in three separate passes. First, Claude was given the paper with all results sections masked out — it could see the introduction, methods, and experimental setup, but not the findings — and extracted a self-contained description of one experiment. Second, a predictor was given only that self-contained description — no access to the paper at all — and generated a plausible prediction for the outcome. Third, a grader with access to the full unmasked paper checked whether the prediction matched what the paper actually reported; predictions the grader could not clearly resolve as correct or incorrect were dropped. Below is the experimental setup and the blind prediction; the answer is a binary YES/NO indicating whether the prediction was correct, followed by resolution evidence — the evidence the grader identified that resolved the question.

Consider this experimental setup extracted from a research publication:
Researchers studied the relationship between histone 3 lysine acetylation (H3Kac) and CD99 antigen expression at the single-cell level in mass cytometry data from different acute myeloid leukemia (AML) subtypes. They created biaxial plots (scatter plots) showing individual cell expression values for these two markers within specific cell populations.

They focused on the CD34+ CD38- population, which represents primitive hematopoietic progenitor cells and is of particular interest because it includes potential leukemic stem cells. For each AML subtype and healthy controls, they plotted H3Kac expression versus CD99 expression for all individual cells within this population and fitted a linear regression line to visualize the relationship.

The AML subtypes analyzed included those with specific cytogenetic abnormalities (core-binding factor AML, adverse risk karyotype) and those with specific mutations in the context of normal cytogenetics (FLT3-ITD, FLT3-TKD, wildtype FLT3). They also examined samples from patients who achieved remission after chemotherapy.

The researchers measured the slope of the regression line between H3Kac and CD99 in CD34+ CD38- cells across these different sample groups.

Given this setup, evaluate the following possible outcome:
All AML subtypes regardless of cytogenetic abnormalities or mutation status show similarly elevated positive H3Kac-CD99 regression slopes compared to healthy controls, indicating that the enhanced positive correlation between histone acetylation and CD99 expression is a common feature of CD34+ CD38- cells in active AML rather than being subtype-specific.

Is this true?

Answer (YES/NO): NO